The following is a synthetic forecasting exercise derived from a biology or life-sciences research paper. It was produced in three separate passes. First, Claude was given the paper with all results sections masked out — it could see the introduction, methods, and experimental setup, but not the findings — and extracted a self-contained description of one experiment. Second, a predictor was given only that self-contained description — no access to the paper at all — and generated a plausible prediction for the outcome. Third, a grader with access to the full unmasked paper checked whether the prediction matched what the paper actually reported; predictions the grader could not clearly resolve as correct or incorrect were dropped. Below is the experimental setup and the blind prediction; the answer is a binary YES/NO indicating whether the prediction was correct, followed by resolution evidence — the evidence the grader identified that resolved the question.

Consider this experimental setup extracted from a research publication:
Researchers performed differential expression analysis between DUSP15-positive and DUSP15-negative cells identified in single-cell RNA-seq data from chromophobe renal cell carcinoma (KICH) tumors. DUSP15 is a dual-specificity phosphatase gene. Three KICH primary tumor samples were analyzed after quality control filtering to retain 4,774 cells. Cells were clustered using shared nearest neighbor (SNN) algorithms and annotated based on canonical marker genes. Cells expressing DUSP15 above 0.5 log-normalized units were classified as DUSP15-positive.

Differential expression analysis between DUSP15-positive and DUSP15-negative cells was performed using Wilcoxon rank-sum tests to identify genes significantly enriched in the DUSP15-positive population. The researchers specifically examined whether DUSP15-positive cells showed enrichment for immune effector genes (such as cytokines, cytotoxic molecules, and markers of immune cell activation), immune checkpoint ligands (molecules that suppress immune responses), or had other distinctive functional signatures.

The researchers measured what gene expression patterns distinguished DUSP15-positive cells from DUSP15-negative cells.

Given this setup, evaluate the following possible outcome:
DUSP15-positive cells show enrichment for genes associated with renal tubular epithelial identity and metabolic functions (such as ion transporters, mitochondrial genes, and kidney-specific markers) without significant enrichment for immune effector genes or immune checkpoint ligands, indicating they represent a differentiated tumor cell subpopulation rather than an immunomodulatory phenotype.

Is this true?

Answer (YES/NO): YES